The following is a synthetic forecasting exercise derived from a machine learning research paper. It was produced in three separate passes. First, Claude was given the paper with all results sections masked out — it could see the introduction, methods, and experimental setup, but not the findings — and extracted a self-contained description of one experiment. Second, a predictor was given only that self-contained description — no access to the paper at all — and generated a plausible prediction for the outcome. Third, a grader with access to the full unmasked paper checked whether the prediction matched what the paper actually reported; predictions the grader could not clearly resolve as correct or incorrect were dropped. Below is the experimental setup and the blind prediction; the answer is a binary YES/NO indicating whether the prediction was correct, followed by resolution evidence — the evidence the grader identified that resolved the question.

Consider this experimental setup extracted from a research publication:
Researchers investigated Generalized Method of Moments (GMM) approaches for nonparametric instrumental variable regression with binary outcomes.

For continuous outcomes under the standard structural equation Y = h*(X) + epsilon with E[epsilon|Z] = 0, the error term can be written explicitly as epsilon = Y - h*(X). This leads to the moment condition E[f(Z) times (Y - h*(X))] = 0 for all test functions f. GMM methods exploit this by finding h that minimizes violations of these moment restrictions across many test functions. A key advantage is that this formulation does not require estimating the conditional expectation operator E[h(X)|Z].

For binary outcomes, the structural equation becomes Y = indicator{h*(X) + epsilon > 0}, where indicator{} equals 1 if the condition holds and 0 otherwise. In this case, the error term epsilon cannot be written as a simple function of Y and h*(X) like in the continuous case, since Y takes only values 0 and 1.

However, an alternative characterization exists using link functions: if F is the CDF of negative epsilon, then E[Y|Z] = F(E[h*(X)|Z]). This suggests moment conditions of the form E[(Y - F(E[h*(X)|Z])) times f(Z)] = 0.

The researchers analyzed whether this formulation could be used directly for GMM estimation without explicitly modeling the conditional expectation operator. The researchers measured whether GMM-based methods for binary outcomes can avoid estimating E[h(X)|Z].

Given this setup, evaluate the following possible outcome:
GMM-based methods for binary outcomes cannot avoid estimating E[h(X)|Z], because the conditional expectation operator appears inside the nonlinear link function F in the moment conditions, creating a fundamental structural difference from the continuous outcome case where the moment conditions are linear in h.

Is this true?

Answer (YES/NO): YES